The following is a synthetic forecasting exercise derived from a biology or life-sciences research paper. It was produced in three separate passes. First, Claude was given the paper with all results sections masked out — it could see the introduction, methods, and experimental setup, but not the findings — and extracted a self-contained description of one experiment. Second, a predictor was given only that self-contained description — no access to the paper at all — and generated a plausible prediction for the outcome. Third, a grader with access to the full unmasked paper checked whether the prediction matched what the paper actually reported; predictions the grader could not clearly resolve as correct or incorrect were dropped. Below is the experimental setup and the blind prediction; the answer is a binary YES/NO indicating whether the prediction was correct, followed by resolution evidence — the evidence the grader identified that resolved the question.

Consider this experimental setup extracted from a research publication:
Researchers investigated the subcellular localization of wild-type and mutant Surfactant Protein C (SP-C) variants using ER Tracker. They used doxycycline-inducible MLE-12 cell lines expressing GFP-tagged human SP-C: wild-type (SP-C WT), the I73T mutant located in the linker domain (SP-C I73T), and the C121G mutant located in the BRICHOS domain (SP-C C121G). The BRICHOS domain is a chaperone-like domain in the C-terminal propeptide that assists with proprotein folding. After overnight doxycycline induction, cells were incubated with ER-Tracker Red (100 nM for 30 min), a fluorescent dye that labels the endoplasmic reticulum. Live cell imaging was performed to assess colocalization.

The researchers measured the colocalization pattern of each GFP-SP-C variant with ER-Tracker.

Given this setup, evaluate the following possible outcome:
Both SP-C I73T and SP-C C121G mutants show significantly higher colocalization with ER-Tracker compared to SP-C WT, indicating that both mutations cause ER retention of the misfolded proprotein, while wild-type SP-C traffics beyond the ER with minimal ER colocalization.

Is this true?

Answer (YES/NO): NO